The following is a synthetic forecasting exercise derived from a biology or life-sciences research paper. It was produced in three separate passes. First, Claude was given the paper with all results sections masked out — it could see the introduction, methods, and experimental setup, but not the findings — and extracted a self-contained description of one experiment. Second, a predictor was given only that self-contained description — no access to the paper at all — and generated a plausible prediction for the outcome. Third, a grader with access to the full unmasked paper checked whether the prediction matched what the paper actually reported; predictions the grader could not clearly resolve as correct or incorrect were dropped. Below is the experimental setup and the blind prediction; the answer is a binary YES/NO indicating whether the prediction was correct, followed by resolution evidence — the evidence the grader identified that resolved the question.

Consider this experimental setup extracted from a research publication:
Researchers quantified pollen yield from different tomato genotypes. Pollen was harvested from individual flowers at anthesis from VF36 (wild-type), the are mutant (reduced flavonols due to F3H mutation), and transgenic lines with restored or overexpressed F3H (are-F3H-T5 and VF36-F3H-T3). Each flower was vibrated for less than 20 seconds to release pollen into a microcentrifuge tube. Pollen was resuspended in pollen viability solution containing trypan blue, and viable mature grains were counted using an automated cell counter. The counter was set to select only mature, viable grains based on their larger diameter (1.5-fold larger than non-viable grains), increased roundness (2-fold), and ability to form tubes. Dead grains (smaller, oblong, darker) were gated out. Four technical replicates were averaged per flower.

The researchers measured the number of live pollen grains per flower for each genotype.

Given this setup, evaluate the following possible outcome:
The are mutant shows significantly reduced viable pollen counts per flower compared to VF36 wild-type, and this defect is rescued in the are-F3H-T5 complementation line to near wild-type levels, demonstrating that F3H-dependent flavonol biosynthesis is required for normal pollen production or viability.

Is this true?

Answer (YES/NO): YES